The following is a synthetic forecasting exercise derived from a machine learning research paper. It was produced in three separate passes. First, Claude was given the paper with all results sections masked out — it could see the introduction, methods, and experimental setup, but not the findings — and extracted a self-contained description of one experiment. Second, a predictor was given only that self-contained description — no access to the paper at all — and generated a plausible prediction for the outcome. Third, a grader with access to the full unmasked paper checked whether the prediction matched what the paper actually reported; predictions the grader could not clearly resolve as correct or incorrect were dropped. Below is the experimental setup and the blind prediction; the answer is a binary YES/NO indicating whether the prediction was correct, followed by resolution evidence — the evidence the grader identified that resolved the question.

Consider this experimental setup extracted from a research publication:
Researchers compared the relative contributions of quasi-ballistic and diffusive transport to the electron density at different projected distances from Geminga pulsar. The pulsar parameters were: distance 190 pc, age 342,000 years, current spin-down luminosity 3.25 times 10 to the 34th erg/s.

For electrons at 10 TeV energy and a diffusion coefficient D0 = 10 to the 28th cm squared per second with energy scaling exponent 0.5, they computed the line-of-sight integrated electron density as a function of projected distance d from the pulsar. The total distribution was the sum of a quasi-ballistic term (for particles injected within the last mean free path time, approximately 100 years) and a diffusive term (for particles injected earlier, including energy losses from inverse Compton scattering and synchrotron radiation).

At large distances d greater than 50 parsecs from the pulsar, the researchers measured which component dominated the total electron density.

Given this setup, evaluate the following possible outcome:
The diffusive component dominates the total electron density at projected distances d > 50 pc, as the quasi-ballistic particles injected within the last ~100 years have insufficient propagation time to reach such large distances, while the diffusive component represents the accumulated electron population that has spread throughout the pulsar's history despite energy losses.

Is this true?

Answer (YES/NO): YES